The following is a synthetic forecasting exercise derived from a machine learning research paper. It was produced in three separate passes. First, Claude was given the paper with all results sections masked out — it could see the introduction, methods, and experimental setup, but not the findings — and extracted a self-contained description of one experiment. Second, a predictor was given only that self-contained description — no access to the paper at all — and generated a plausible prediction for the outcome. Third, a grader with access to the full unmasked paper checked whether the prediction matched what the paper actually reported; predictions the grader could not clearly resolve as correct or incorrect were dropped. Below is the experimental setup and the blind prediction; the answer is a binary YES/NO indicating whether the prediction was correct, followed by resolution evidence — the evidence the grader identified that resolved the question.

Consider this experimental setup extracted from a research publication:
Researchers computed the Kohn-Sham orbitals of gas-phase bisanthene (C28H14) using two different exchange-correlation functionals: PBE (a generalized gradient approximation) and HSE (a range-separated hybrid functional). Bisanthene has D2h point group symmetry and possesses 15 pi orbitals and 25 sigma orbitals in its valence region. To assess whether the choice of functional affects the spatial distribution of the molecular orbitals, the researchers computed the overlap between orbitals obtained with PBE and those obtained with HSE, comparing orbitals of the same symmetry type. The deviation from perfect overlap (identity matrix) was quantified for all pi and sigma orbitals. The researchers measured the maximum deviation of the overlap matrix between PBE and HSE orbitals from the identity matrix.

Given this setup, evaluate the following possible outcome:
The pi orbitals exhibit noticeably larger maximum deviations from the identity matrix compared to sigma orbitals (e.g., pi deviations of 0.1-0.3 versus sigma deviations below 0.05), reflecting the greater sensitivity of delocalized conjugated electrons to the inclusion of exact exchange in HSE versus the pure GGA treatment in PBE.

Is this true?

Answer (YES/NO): NO